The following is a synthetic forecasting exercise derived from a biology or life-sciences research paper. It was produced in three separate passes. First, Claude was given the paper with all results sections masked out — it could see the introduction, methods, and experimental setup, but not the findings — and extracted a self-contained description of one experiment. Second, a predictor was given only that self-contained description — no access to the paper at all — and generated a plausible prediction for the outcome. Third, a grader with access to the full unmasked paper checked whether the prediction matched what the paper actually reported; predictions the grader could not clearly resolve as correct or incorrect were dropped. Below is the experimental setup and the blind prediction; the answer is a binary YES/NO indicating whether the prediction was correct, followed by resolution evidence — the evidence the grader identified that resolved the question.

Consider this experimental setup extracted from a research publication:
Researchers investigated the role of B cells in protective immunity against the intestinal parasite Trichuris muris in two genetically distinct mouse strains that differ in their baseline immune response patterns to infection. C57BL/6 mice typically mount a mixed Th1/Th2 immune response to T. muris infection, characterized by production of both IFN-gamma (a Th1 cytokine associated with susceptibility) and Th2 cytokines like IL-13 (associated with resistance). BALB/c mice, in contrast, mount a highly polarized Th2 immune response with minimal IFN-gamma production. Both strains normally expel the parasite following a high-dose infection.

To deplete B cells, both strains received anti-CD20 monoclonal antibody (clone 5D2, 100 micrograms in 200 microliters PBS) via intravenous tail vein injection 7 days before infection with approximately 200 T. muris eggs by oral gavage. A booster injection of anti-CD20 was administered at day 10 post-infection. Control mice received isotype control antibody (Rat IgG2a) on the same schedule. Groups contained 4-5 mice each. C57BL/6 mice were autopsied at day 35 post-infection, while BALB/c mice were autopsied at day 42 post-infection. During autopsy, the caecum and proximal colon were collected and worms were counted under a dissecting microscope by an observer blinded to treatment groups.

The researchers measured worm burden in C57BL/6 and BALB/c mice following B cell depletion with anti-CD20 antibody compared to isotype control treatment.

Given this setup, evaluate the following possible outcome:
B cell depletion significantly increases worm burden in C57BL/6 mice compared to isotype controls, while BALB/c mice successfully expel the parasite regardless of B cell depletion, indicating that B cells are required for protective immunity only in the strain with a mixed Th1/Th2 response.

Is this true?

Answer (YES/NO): YES